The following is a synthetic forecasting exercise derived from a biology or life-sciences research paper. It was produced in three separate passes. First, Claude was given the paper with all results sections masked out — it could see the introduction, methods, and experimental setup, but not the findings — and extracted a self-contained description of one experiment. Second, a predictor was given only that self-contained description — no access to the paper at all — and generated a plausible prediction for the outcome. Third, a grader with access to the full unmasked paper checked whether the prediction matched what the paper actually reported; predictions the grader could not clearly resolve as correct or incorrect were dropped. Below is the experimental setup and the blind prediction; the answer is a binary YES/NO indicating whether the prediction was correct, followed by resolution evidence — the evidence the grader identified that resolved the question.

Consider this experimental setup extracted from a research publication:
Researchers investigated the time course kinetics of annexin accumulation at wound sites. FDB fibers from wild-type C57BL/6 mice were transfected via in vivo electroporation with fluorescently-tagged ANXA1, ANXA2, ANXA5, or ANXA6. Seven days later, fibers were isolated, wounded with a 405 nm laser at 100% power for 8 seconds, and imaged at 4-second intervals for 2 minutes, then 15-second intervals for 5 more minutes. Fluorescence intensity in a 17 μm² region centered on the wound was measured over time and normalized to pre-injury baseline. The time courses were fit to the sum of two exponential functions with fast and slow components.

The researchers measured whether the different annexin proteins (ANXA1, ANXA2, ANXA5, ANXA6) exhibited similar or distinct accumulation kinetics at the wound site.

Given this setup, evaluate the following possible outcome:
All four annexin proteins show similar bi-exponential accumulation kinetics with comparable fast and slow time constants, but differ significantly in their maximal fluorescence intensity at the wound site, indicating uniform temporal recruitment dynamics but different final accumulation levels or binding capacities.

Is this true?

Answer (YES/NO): NO